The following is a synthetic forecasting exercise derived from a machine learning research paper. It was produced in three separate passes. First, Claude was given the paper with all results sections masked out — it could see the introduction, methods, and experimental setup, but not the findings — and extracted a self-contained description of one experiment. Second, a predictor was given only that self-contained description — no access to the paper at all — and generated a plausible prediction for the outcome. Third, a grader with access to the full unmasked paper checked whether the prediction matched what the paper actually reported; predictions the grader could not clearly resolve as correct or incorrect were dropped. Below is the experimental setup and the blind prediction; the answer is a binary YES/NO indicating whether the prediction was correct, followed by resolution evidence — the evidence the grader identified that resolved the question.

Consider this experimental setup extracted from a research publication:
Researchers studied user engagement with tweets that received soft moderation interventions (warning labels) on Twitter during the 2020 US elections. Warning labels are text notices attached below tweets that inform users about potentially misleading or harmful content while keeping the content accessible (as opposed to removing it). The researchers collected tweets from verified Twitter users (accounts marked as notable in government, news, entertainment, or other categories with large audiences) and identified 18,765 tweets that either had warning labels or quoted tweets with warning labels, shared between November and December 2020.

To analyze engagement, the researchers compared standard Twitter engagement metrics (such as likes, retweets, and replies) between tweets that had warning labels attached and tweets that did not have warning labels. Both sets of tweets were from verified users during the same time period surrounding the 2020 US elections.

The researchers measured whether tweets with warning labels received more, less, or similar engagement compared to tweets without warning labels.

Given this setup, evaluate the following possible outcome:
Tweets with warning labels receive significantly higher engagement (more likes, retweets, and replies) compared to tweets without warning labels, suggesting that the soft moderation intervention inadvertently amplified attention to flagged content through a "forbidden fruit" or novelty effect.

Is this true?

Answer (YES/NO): NO